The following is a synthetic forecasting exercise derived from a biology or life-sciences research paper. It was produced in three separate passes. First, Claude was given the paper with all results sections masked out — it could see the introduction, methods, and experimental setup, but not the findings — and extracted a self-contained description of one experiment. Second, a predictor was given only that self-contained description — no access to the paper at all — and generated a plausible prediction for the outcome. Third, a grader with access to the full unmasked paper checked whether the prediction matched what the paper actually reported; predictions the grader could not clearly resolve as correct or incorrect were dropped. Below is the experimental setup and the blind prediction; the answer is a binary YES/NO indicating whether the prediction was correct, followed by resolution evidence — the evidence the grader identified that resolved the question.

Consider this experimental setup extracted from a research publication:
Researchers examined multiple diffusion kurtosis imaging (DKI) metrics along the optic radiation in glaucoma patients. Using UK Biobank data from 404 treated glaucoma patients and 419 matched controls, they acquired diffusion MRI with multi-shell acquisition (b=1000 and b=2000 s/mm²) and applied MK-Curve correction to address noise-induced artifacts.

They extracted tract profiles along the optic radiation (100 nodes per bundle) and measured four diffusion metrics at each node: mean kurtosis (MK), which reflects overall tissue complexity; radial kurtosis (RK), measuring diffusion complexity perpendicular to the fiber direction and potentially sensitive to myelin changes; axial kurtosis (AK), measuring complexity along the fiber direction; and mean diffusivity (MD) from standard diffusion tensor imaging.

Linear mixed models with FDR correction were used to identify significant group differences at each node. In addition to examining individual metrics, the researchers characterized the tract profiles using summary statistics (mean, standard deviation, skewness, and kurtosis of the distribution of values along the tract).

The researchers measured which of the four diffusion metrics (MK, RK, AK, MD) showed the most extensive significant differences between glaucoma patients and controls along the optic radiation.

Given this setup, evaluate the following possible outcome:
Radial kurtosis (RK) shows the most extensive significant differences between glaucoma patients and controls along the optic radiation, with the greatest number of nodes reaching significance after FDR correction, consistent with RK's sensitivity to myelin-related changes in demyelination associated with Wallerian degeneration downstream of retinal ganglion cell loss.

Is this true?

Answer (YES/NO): NO